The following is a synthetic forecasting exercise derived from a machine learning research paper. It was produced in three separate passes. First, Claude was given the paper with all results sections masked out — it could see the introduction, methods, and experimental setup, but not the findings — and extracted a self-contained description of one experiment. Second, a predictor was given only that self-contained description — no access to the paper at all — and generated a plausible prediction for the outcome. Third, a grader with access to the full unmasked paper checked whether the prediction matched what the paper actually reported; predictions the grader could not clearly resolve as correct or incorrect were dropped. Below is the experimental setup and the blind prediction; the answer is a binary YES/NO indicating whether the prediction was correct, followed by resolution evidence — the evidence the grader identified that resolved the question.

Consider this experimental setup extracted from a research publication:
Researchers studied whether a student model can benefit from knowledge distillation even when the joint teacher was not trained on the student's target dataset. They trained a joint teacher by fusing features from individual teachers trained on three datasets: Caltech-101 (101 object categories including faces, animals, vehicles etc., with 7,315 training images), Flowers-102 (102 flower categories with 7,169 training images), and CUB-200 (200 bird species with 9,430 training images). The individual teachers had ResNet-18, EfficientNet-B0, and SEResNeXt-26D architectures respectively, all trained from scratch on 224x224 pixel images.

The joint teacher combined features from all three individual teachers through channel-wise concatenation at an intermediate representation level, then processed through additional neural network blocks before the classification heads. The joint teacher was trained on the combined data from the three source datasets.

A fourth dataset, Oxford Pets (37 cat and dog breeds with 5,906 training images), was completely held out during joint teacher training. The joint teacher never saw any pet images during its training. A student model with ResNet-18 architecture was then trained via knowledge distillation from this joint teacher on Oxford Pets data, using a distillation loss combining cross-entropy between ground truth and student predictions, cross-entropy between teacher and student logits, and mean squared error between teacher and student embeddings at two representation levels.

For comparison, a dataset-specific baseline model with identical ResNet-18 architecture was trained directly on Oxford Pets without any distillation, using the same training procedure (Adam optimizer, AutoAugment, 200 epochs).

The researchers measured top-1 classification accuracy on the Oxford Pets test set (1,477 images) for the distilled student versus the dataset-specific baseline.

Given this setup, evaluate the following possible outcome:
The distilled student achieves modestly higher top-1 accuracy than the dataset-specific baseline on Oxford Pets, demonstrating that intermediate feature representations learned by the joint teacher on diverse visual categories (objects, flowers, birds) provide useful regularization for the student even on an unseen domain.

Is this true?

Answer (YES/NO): YES